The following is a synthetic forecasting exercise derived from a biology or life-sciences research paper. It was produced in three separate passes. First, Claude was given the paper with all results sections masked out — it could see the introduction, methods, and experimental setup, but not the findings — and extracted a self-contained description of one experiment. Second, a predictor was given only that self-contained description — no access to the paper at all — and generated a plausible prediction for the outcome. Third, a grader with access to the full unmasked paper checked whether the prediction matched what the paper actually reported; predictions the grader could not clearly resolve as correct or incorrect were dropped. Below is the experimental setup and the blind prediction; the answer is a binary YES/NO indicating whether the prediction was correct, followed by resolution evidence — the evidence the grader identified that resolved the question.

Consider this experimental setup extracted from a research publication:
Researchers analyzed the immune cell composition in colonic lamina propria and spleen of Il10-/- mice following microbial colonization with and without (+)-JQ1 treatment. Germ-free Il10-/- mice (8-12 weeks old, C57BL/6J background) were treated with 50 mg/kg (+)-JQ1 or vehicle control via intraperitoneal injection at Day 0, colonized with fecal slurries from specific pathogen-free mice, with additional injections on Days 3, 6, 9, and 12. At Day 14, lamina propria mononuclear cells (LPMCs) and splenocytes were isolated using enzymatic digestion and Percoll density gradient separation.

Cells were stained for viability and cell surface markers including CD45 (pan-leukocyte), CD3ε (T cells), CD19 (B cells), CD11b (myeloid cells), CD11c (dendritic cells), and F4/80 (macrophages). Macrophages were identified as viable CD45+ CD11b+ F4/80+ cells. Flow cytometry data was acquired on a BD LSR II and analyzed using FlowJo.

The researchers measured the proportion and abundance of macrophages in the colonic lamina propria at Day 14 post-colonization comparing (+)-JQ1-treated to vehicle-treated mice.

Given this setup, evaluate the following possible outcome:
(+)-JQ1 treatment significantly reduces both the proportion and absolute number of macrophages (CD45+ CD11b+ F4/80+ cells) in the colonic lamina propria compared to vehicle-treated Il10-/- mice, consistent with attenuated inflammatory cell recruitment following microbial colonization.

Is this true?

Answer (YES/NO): NO